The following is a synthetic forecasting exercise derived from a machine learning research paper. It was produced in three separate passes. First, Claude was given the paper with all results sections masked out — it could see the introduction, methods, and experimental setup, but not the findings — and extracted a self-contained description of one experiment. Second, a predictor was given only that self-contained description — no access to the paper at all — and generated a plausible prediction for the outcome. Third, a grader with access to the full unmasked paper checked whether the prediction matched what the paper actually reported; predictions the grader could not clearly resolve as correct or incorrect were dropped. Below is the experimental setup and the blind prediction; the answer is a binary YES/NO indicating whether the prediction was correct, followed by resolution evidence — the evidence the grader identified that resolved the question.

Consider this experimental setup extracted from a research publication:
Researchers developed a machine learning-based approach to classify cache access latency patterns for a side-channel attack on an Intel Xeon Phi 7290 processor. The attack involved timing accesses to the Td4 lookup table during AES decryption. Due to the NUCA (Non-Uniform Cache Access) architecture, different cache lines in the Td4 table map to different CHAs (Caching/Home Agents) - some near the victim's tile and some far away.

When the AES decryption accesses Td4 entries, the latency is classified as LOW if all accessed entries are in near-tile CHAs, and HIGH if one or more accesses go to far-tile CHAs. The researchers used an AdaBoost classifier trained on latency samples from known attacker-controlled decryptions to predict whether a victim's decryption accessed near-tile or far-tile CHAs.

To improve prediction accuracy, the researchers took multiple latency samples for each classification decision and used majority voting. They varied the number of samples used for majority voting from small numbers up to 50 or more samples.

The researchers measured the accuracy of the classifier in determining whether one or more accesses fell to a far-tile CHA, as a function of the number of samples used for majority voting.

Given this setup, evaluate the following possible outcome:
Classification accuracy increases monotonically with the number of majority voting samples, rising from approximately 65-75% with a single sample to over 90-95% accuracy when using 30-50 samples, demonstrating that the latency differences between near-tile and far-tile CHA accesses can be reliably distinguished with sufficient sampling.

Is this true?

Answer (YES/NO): NO